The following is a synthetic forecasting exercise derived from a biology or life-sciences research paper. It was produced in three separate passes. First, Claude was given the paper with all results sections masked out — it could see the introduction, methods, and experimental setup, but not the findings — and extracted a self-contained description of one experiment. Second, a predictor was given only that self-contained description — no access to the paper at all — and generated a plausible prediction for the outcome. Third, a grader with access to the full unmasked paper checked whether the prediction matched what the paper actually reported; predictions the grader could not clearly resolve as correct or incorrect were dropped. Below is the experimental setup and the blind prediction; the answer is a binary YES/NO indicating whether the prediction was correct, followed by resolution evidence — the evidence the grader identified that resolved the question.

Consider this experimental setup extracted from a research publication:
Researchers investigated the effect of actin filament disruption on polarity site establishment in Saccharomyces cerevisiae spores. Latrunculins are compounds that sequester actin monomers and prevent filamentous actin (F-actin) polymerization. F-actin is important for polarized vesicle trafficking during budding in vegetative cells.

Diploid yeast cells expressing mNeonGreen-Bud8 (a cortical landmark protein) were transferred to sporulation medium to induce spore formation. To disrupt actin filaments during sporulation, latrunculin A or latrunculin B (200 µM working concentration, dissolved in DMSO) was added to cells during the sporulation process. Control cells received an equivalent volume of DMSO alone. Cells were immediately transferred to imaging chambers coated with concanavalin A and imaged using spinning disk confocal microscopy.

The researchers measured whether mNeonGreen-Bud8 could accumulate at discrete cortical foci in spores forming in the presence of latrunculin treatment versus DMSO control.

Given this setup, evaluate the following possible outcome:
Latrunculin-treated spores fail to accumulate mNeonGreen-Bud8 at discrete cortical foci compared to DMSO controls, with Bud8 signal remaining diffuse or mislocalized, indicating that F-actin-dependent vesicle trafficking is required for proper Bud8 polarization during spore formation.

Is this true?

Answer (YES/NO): NO